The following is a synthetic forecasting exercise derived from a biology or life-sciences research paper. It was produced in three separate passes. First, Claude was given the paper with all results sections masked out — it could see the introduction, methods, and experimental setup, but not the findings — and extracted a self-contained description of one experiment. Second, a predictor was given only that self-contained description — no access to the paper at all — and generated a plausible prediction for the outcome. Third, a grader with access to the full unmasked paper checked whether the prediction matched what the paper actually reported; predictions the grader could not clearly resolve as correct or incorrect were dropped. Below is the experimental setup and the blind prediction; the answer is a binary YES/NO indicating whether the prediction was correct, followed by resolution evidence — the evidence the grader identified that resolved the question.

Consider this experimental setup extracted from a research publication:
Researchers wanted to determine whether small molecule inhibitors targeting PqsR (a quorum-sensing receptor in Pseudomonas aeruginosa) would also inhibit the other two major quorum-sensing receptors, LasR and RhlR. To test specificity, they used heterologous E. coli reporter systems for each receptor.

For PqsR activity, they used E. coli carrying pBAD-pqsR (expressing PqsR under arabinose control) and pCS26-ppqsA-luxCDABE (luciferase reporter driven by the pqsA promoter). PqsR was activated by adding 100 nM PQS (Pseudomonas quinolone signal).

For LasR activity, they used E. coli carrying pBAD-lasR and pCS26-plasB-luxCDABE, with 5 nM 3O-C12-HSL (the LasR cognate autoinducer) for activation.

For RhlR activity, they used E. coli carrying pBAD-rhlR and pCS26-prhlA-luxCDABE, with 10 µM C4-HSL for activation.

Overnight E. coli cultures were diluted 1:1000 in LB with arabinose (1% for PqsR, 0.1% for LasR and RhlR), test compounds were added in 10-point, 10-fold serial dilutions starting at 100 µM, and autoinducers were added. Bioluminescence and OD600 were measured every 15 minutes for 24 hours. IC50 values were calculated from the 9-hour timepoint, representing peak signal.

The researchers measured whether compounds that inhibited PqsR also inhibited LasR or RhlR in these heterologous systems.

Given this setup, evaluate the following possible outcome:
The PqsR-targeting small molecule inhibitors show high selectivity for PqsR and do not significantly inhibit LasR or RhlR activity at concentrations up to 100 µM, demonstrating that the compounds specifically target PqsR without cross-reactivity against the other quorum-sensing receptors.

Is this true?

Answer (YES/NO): NO